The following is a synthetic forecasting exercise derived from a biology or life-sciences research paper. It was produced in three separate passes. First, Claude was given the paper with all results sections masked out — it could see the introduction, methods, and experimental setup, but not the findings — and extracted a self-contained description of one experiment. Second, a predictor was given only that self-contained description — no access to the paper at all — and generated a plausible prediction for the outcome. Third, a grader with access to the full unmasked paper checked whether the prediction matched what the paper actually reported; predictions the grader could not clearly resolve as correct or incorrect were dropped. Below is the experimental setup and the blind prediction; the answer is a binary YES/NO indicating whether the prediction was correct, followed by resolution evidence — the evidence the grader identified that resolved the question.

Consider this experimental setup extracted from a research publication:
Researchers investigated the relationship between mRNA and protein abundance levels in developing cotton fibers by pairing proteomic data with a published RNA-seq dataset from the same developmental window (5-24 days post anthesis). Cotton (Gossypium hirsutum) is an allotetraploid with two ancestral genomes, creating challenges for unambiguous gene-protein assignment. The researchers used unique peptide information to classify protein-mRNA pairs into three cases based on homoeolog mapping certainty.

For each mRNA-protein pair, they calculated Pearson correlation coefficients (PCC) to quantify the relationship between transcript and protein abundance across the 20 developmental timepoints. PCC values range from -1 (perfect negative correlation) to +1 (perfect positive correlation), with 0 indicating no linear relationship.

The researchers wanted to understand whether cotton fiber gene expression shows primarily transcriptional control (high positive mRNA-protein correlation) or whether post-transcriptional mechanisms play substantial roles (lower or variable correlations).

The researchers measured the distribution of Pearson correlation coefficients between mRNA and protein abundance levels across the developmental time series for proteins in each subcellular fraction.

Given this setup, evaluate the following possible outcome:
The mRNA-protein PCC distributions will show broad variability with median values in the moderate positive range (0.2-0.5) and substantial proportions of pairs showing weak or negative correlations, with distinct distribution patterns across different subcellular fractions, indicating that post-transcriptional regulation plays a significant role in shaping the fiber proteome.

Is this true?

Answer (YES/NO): NO